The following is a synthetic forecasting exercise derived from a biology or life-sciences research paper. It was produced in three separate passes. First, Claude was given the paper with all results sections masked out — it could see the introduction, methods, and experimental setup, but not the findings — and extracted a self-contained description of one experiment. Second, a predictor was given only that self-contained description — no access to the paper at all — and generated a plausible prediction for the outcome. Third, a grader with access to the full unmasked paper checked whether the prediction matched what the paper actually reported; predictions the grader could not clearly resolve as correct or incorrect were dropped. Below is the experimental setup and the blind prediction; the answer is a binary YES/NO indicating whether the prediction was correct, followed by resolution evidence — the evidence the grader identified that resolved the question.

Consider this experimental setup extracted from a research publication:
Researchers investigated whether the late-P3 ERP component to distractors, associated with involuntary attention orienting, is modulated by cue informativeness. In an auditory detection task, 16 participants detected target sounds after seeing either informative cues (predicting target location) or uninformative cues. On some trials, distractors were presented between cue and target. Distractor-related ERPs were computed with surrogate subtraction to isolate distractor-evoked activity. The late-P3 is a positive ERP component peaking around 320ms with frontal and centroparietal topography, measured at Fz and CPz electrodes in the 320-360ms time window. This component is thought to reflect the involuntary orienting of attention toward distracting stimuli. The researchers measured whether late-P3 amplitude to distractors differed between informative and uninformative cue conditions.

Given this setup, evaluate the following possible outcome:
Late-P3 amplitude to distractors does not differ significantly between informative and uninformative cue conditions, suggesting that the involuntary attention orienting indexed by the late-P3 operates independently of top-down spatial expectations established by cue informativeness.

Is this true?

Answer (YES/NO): YES